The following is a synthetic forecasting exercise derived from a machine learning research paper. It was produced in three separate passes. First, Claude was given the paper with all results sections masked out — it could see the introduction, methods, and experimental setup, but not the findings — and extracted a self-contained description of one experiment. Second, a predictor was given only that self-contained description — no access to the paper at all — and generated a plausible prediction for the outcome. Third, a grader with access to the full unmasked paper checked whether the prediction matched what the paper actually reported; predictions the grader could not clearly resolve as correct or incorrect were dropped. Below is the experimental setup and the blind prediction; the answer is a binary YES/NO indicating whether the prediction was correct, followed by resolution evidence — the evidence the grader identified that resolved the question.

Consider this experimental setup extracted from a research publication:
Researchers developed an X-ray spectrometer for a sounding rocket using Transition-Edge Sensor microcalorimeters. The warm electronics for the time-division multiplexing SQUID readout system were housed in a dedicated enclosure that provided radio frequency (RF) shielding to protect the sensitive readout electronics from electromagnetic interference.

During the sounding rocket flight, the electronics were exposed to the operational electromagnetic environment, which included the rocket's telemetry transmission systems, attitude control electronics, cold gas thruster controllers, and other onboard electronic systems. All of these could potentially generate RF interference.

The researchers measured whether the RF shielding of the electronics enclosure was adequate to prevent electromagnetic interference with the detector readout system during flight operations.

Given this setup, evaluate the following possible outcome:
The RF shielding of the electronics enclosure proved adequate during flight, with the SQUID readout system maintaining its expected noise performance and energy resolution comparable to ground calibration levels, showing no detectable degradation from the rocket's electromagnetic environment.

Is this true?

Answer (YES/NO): NO